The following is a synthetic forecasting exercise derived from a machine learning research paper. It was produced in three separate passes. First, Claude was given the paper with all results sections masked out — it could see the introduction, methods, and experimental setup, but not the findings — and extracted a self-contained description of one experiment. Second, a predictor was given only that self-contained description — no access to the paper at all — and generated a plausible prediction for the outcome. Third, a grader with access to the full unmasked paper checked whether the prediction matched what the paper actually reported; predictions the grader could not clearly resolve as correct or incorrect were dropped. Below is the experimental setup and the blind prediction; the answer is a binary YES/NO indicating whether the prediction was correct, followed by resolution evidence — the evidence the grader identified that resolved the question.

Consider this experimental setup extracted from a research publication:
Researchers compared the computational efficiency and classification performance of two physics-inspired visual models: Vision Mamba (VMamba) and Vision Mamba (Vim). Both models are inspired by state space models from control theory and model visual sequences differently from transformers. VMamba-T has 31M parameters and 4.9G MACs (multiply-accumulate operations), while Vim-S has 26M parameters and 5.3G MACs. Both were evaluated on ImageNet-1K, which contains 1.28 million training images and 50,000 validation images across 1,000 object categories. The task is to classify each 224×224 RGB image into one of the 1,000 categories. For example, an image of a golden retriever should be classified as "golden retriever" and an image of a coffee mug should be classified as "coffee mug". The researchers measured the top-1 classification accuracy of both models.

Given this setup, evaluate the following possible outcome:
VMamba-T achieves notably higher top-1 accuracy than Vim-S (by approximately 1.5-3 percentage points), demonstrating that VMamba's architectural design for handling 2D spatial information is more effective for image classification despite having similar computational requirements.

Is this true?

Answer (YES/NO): NO